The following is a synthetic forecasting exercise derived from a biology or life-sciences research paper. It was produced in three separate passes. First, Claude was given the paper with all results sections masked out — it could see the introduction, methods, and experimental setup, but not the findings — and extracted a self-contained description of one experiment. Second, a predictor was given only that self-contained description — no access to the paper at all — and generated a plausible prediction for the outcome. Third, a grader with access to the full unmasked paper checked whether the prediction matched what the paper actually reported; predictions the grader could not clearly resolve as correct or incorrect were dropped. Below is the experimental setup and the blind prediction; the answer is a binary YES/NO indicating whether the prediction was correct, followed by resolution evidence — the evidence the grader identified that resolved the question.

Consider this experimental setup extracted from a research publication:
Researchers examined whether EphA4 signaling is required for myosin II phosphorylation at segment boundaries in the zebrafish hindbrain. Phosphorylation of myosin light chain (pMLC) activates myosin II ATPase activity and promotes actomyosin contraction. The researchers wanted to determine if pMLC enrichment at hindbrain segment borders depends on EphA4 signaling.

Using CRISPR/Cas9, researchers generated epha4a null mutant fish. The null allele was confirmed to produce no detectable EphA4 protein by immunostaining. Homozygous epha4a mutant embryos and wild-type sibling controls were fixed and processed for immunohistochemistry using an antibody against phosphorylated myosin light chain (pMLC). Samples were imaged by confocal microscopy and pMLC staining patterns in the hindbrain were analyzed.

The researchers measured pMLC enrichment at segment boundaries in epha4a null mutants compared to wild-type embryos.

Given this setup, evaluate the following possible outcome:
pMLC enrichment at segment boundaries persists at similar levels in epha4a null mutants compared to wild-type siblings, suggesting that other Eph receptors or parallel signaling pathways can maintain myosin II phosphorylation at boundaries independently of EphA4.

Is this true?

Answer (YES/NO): NO